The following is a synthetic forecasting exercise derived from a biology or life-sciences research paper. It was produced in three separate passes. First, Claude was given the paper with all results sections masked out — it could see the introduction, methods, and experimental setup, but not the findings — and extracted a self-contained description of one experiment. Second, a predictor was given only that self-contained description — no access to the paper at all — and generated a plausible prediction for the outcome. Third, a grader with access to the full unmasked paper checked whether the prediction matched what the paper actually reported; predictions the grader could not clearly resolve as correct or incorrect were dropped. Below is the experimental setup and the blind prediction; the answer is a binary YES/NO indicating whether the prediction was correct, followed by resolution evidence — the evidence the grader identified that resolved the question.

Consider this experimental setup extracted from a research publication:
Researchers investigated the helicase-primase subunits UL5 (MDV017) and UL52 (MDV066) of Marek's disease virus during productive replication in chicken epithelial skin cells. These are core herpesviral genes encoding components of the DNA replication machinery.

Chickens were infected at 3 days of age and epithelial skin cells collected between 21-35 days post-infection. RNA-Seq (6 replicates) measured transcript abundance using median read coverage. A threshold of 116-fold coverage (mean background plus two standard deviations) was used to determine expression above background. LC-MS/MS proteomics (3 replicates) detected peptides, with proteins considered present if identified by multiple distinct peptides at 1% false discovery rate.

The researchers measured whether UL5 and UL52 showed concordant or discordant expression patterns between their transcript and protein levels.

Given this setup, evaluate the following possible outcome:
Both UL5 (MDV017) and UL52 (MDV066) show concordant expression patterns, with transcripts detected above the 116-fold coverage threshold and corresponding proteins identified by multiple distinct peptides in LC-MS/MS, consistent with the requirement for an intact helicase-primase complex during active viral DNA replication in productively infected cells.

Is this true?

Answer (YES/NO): NO